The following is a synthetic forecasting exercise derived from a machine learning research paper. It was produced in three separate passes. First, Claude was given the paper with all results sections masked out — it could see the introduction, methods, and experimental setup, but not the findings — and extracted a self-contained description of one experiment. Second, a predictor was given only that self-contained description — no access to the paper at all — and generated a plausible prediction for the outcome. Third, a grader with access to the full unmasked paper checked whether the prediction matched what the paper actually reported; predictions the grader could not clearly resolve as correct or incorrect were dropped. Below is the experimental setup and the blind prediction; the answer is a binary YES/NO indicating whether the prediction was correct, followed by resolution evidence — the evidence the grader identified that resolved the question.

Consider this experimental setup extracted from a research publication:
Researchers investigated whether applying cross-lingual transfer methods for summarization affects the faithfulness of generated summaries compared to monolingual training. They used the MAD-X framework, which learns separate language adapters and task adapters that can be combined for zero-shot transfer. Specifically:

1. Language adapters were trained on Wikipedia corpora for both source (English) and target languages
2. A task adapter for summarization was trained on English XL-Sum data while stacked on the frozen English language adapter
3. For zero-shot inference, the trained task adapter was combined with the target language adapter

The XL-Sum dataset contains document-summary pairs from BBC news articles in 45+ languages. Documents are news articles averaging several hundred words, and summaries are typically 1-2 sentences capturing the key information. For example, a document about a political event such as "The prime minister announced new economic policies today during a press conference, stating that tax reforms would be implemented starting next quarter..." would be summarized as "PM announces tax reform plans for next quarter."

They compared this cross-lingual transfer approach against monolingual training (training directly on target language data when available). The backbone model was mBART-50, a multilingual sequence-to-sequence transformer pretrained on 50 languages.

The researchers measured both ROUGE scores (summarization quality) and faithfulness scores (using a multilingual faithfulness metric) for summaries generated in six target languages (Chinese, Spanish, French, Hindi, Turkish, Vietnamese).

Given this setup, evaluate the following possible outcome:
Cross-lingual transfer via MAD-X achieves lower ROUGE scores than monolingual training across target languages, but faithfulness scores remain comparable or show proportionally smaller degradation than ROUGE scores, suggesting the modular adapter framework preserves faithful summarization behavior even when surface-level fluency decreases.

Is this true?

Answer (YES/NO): NO